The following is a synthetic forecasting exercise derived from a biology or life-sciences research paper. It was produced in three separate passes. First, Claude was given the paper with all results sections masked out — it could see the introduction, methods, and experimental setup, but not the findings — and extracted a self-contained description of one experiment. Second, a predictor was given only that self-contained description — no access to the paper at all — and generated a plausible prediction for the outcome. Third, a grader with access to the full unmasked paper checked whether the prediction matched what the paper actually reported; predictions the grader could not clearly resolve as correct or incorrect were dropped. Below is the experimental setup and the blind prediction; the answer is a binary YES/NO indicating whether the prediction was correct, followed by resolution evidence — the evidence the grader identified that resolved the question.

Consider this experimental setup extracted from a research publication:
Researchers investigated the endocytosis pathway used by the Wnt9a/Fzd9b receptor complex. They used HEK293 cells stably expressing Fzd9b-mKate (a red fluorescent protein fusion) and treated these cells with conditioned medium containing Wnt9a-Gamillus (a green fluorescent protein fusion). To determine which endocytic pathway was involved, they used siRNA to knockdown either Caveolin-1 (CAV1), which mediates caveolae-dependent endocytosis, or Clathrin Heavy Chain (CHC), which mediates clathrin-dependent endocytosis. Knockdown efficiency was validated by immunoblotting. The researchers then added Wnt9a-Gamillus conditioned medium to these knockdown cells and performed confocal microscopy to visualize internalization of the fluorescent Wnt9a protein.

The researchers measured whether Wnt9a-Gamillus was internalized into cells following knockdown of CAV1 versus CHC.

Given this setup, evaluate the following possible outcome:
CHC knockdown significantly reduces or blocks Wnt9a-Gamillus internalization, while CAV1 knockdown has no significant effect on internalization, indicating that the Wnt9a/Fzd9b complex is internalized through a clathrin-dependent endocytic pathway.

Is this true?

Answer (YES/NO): NO